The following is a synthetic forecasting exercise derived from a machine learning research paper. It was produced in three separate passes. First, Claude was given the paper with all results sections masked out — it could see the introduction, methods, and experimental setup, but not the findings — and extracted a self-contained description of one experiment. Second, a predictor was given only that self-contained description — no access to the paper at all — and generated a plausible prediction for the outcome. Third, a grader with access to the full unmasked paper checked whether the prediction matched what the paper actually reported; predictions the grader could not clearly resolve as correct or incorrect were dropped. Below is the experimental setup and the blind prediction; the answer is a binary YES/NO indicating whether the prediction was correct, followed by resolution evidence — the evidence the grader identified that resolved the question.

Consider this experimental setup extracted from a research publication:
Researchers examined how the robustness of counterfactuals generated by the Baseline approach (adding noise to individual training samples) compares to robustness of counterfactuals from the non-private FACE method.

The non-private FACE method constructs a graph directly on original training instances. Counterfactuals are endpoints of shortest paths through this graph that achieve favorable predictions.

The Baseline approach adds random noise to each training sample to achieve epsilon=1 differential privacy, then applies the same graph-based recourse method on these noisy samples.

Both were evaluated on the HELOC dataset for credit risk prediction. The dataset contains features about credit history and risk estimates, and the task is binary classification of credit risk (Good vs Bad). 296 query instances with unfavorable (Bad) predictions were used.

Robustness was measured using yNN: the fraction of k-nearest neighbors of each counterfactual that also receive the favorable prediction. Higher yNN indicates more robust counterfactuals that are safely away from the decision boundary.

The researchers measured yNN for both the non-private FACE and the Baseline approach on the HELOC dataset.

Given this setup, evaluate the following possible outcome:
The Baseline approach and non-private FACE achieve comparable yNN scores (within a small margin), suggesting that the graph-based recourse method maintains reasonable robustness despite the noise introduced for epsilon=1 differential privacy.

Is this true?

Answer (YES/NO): NO